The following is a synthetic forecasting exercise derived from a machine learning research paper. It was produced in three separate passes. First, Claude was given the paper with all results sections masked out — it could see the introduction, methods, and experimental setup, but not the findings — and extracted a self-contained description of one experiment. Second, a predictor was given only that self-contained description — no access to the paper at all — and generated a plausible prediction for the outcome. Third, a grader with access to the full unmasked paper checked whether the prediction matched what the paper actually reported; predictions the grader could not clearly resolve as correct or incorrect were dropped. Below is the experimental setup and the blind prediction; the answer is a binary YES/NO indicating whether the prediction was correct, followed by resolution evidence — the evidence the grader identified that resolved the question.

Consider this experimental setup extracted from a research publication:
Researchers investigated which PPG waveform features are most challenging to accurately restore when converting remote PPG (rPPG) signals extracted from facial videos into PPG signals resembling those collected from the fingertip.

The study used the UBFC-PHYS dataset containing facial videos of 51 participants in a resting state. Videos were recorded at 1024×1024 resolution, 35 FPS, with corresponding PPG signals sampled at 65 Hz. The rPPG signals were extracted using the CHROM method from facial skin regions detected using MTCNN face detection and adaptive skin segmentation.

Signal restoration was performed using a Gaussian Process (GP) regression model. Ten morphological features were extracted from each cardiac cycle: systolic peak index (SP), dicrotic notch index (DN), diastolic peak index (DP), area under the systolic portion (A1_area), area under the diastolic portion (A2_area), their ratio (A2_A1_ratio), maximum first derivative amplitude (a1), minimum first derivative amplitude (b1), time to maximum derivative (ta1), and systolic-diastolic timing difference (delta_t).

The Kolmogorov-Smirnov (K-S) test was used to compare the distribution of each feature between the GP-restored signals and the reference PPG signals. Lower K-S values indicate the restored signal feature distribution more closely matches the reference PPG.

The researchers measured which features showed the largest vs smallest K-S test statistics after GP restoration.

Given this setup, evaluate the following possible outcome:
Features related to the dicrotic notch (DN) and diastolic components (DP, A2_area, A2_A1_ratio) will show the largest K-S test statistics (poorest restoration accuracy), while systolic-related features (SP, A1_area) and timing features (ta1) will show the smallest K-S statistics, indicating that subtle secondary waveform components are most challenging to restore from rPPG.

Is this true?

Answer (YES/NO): NO